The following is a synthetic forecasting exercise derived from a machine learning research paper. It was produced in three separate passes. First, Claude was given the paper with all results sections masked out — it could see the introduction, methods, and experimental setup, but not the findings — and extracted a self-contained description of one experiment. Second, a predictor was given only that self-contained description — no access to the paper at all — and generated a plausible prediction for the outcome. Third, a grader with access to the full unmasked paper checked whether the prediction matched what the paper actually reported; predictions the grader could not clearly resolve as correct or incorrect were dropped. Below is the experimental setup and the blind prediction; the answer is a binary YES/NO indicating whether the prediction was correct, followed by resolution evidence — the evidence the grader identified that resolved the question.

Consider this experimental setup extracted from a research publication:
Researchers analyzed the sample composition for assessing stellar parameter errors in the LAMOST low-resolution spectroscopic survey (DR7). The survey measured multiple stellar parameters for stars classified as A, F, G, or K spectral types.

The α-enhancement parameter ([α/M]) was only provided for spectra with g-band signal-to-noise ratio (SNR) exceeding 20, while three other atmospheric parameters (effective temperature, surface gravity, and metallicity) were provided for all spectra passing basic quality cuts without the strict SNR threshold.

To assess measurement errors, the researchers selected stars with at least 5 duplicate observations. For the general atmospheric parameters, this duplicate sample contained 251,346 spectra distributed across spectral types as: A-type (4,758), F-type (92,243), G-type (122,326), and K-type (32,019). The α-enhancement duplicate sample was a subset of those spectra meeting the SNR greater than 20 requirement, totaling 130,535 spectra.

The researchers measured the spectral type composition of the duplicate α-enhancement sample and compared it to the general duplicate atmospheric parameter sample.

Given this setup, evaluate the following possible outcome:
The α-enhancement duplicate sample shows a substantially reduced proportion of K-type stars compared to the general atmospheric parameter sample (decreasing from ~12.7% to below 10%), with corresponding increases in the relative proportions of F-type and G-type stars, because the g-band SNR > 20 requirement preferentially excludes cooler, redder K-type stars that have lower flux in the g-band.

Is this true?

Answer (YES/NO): YES